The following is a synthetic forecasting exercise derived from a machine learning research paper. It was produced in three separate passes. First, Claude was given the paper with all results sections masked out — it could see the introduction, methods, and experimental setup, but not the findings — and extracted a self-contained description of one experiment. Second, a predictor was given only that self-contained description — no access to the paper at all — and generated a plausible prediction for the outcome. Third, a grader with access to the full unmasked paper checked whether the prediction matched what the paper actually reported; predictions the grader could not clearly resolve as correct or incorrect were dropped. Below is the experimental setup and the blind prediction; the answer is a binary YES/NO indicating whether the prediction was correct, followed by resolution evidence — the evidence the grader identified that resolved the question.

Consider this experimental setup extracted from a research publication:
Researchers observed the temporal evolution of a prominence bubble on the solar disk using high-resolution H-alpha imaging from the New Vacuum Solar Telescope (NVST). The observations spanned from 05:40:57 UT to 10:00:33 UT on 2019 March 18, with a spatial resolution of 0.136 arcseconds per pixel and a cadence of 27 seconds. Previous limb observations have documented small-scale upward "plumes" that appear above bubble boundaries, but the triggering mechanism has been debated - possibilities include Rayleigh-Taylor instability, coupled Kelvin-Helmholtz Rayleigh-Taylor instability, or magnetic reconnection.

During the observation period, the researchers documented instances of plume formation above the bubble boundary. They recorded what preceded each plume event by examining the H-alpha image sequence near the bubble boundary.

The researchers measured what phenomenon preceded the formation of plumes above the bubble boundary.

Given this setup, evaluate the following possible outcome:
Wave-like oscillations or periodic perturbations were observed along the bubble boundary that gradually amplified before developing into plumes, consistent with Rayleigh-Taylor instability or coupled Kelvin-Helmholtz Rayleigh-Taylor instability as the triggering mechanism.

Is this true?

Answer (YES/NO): NO